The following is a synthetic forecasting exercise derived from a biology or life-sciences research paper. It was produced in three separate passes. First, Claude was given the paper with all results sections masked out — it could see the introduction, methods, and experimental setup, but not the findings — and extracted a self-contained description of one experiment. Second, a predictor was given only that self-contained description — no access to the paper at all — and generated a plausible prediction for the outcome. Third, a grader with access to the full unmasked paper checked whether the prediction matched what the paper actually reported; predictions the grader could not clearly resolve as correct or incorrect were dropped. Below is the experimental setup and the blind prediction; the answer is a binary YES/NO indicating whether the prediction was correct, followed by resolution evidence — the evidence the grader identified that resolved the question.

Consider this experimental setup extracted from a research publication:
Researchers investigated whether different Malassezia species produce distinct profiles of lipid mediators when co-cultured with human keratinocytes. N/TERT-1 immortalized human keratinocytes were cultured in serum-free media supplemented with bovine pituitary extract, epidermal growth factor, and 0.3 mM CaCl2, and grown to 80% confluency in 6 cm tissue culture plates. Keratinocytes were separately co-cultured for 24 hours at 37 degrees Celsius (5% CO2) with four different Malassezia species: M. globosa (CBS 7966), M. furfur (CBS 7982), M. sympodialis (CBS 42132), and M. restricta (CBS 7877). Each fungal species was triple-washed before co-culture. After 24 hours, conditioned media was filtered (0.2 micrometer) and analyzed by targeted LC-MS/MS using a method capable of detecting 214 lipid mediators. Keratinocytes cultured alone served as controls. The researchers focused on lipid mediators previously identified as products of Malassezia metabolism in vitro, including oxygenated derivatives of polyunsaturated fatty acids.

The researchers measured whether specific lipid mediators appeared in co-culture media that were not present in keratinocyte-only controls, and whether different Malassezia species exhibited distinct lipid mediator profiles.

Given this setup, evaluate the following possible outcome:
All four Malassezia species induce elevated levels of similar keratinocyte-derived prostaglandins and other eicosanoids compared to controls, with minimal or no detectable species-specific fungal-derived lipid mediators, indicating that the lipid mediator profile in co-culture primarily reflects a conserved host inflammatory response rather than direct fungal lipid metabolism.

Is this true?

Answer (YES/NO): NO